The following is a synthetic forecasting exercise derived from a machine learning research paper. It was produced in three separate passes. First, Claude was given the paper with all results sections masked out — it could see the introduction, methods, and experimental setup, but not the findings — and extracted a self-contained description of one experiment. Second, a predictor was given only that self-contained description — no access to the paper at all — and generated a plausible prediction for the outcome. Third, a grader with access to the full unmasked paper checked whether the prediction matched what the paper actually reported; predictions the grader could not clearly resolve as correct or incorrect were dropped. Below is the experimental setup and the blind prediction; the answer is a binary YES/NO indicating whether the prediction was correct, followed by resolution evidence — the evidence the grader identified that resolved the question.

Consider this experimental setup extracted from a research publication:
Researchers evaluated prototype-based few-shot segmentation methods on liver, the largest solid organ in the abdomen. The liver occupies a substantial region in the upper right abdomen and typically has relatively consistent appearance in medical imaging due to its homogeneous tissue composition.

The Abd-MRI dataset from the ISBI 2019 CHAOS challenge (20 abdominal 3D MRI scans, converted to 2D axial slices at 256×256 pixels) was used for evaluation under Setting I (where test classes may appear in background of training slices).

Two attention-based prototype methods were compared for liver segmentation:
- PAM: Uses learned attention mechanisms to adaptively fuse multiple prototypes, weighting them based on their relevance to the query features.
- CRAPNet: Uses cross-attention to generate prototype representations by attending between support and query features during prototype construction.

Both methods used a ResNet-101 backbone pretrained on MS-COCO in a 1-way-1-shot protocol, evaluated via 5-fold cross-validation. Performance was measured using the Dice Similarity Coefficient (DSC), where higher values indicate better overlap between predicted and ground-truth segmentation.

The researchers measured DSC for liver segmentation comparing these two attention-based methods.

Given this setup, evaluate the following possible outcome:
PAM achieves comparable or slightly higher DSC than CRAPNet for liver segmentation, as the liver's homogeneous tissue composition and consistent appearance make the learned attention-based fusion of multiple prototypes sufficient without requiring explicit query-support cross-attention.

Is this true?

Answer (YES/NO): NO